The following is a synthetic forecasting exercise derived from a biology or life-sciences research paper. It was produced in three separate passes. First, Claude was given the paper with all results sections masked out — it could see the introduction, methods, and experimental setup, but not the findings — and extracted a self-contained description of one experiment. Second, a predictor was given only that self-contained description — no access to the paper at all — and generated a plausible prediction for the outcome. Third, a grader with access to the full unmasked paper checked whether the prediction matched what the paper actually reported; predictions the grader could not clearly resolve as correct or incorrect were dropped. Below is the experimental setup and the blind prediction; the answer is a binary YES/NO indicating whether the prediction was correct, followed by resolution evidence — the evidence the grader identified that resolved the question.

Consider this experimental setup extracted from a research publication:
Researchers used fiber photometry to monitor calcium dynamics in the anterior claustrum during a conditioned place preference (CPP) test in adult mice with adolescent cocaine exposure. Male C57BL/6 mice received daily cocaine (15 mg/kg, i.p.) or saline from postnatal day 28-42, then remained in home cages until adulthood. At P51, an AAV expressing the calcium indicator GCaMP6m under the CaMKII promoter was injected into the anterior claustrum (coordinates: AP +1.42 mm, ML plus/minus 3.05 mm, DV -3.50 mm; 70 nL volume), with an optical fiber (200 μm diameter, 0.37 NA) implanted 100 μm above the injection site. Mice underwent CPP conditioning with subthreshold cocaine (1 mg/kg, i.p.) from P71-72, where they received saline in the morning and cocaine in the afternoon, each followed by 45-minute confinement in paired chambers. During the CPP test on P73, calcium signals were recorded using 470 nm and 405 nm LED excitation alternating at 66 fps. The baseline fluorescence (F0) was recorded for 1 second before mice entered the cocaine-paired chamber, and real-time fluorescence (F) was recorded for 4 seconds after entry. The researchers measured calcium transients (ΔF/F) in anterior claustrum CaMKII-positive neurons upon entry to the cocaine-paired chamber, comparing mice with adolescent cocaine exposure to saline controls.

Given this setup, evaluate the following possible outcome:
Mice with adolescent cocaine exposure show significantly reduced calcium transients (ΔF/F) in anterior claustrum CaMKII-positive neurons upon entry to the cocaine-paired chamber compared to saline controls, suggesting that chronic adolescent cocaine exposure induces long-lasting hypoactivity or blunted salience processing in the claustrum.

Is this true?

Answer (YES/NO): NO